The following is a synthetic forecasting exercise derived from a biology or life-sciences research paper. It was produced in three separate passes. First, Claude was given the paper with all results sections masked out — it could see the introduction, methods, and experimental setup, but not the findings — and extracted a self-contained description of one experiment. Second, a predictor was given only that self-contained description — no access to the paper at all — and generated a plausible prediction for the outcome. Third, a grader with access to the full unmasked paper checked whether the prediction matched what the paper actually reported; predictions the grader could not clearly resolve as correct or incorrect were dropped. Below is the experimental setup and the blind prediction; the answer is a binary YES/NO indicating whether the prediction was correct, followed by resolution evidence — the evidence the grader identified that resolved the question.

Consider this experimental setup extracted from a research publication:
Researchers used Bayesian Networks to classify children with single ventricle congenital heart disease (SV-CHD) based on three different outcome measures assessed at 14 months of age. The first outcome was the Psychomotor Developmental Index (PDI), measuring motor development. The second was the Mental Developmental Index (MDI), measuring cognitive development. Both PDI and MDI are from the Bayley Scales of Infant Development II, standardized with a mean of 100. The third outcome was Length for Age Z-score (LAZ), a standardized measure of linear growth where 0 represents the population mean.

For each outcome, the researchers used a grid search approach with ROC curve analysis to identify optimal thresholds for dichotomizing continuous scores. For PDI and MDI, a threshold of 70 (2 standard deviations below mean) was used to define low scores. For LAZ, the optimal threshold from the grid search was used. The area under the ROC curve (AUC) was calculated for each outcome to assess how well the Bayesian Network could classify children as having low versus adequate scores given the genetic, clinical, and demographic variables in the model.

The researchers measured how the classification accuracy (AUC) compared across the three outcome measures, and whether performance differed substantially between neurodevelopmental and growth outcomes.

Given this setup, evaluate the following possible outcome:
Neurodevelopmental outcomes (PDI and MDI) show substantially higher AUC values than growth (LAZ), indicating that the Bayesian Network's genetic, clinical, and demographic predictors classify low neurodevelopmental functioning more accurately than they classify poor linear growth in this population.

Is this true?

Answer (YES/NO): YES